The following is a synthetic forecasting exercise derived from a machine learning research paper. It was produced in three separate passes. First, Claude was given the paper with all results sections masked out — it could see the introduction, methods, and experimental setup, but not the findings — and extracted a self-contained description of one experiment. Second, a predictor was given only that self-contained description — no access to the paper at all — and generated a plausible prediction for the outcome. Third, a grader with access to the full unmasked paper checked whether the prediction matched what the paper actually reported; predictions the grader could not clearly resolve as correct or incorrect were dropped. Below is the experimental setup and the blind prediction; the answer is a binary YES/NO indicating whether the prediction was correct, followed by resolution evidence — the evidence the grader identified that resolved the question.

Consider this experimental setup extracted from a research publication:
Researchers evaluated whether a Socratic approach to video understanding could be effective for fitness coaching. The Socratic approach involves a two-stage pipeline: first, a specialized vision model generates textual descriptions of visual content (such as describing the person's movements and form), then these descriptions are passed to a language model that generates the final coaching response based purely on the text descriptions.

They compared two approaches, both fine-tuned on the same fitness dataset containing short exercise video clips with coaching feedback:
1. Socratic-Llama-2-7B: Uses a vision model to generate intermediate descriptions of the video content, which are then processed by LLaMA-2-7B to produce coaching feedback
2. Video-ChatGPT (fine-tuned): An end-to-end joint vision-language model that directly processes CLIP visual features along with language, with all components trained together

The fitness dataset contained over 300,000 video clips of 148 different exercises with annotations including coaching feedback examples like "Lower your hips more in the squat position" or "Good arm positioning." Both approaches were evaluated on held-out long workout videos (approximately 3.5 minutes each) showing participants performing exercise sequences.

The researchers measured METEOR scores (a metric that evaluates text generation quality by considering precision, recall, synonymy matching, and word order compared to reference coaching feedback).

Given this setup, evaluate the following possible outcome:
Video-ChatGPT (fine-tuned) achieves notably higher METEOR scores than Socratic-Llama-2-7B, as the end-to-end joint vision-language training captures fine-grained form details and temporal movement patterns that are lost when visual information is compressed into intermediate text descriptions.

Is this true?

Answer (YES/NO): NO